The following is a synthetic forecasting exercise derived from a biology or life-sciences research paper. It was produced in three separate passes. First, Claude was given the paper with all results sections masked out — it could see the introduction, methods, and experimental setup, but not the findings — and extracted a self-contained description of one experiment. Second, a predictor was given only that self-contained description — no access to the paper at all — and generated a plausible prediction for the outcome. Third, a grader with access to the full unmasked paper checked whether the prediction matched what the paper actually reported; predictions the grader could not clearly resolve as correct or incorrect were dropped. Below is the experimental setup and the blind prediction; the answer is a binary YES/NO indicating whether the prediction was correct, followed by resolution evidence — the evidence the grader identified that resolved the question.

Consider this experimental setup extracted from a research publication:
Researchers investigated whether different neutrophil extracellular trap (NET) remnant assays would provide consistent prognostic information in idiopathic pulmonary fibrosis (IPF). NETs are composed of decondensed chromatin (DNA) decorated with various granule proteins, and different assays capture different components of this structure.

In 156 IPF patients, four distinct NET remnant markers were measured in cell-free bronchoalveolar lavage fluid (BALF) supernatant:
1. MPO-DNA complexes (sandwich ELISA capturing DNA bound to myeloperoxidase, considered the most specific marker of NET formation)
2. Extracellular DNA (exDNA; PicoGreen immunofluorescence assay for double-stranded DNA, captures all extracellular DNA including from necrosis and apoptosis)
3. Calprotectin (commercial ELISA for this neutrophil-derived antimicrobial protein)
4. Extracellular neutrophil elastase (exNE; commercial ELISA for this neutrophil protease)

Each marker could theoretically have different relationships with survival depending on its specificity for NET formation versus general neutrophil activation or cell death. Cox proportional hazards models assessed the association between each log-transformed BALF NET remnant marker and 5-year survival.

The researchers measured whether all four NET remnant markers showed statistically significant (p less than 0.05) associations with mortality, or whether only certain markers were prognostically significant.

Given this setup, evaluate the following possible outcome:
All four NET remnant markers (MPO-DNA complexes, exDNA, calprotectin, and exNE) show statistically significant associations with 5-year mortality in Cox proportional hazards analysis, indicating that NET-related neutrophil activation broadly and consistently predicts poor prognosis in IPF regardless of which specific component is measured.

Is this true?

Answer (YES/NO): YES